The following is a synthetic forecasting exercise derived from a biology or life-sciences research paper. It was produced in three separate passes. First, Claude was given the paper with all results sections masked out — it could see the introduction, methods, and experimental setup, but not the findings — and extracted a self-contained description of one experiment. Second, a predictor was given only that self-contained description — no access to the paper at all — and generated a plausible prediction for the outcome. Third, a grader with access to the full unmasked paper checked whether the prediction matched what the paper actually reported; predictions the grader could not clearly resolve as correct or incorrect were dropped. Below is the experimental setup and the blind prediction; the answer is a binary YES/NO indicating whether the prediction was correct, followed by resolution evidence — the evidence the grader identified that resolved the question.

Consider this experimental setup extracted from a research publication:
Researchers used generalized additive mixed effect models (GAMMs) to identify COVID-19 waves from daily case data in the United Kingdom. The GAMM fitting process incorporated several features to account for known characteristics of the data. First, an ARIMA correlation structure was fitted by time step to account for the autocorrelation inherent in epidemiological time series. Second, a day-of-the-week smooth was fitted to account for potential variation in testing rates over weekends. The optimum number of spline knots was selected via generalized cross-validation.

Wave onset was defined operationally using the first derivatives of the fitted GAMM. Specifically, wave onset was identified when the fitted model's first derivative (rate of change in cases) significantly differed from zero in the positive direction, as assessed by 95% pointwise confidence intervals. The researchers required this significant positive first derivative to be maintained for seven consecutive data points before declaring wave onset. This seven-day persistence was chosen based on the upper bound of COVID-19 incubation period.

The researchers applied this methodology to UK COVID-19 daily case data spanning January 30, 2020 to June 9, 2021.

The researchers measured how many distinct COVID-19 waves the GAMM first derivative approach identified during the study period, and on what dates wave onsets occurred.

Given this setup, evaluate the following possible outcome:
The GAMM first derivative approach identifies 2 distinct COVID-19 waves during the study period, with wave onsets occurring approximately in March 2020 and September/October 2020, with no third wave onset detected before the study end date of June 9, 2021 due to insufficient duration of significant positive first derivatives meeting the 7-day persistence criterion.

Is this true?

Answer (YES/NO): YES